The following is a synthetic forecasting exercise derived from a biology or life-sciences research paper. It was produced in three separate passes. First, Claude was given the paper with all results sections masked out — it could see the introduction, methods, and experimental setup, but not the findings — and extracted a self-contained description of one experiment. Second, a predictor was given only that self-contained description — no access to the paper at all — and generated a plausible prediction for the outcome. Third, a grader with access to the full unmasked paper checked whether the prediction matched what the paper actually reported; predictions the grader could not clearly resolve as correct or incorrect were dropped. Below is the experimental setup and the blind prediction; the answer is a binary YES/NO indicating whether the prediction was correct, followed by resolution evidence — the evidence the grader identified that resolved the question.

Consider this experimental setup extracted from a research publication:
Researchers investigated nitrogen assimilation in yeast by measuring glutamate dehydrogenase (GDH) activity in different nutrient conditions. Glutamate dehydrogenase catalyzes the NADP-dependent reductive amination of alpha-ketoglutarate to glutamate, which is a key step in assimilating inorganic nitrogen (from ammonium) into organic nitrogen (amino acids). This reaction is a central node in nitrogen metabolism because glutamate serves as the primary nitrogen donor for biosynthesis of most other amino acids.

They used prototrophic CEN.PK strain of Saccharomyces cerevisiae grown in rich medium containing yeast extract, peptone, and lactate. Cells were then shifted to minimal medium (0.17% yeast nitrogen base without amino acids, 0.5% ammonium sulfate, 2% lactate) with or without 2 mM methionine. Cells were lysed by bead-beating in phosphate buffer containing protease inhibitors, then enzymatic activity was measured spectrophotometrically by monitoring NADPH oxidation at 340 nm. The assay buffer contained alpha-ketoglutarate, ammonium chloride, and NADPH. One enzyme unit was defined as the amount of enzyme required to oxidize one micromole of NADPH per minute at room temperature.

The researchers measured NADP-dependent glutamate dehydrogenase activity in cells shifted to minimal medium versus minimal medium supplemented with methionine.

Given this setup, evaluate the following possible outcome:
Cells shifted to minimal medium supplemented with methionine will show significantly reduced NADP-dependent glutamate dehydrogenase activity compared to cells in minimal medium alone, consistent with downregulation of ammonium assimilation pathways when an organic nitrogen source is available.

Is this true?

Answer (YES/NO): NO